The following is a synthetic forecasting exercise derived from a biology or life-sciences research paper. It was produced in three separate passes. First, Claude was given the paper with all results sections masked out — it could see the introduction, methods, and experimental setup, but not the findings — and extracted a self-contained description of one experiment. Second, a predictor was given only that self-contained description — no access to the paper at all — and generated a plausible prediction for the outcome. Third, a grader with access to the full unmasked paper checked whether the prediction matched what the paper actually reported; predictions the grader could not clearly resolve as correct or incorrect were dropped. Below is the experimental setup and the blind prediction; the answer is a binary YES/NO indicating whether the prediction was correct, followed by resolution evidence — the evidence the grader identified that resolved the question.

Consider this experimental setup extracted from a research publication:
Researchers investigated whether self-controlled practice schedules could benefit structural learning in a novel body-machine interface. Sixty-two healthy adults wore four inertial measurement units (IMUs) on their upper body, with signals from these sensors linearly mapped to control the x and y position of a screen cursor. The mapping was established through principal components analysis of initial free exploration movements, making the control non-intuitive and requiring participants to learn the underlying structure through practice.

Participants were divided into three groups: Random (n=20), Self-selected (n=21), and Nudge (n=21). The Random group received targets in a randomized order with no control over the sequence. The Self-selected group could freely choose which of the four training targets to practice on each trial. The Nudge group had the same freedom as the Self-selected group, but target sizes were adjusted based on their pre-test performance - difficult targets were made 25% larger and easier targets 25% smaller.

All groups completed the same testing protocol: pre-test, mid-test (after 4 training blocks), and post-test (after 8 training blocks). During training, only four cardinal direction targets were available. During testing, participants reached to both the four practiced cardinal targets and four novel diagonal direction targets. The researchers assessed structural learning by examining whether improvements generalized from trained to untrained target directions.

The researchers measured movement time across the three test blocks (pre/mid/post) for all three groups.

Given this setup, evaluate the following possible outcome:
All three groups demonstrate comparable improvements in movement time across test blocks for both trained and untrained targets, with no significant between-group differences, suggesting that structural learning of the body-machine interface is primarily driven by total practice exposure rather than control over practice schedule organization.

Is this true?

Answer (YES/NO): YES